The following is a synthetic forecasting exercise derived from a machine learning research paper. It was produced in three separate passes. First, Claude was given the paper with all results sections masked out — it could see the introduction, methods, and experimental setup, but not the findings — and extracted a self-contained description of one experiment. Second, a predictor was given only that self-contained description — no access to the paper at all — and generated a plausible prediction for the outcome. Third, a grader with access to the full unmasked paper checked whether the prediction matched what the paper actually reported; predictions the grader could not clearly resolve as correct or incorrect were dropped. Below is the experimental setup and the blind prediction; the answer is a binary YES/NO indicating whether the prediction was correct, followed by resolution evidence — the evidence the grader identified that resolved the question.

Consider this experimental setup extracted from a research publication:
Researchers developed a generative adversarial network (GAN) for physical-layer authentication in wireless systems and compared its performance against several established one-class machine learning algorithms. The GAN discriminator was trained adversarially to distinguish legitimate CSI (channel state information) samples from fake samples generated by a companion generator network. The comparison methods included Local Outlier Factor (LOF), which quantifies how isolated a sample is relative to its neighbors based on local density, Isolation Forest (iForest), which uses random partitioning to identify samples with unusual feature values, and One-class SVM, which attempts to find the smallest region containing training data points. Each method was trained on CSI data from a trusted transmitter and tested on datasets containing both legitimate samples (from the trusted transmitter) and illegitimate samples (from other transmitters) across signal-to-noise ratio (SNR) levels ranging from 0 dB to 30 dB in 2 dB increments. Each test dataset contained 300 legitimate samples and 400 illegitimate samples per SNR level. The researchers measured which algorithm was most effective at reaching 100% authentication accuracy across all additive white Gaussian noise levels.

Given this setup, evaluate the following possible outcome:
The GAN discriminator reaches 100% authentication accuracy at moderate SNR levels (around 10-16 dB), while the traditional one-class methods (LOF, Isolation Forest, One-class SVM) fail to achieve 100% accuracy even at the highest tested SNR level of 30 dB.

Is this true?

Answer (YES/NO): NO